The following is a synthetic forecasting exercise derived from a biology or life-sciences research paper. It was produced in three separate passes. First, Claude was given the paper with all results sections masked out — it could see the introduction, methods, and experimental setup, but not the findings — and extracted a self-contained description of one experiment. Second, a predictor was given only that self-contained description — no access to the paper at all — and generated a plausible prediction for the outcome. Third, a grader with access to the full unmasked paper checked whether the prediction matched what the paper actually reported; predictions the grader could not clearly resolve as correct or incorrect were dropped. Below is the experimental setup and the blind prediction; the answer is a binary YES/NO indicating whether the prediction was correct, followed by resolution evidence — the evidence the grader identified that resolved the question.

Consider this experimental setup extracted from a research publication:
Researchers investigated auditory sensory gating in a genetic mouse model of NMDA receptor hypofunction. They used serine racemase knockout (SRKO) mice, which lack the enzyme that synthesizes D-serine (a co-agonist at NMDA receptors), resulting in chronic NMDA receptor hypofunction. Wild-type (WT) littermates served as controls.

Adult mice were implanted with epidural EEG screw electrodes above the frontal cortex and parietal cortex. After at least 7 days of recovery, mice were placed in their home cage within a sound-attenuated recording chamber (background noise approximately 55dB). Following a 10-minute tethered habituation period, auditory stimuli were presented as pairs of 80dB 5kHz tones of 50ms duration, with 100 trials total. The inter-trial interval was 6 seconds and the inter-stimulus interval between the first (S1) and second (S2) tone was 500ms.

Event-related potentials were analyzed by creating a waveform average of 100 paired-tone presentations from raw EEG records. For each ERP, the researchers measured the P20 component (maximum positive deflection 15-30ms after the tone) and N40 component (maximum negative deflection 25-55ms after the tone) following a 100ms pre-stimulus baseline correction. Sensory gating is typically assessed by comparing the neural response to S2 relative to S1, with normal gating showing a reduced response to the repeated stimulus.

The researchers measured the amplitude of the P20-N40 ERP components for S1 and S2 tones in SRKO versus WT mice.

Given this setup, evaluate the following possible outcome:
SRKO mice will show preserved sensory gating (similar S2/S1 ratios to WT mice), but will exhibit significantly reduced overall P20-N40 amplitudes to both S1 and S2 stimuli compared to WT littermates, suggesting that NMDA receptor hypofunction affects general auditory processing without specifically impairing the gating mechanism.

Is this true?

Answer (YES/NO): NO